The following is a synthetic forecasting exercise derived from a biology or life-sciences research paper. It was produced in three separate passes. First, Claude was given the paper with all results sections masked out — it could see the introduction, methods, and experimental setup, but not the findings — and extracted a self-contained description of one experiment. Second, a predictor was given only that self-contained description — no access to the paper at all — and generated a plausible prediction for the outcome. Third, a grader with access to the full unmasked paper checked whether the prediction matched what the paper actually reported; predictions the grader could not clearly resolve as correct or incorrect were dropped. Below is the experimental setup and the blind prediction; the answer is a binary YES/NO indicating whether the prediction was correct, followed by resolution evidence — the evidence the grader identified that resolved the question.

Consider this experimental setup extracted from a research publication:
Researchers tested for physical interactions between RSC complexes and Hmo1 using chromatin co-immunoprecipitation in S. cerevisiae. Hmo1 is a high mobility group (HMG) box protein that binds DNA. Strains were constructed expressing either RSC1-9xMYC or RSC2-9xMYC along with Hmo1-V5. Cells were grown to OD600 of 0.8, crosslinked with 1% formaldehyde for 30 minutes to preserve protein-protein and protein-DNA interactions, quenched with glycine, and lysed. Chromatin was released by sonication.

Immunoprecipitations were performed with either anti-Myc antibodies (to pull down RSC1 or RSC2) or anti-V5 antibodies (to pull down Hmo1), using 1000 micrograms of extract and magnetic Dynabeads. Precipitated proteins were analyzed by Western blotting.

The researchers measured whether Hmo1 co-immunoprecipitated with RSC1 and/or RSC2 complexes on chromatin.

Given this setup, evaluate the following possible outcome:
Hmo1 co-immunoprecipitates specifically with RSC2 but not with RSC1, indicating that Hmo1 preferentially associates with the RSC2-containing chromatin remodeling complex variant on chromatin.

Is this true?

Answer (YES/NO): NO